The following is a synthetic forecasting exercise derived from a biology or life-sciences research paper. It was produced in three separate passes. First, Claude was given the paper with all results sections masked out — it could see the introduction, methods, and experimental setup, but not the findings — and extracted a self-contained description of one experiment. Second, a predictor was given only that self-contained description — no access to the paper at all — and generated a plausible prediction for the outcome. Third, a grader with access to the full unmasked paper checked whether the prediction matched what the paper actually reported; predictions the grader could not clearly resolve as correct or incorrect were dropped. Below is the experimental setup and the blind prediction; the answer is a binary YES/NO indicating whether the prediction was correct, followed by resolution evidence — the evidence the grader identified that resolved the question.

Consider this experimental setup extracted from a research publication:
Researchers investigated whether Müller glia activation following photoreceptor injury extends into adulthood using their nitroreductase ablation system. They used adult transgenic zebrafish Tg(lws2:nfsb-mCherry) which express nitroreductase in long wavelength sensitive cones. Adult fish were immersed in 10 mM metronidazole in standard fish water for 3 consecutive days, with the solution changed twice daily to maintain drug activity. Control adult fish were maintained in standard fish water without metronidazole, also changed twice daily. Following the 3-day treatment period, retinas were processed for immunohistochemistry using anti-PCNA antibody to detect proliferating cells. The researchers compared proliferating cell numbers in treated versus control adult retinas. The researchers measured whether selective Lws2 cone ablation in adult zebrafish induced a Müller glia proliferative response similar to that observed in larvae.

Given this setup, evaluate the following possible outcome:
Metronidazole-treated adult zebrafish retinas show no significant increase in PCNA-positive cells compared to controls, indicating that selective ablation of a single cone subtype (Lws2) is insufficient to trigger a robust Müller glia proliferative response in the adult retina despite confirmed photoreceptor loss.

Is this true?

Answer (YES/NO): NO